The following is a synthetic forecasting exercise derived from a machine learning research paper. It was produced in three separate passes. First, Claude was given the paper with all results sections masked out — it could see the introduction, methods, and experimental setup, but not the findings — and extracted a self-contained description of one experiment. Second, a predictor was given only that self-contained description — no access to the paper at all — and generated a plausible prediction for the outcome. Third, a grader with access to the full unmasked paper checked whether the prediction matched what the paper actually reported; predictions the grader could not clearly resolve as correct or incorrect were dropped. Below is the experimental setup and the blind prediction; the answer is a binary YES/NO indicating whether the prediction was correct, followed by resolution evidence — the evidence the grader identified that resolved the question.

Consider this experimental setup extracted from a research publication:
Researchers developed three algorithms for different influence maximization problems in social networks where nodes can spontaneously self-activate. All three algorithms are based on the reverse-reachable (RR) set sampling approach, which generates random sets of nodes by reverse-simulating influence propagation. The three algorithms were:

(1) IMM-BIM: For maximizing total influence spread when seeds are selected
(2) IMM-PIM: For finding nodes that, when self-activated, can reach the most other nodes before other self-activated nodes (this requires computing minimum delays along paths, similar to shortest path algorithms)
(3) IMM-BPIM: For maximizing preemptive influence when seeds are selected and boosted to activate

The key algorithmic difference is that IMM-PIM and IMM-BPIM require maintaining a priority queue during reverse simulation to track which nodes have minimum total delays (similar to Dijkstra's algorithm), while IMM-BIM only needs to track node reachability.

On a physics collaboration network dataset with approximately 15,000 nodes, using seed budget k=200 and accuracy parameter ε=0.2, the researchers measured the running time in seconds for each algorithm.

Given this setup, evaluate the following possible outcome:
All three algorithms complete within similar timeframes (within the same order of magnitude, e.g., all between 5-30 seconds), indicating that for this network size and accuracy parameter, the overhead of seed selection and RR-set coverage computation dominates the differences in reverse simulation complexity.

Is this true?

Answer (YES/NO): NO